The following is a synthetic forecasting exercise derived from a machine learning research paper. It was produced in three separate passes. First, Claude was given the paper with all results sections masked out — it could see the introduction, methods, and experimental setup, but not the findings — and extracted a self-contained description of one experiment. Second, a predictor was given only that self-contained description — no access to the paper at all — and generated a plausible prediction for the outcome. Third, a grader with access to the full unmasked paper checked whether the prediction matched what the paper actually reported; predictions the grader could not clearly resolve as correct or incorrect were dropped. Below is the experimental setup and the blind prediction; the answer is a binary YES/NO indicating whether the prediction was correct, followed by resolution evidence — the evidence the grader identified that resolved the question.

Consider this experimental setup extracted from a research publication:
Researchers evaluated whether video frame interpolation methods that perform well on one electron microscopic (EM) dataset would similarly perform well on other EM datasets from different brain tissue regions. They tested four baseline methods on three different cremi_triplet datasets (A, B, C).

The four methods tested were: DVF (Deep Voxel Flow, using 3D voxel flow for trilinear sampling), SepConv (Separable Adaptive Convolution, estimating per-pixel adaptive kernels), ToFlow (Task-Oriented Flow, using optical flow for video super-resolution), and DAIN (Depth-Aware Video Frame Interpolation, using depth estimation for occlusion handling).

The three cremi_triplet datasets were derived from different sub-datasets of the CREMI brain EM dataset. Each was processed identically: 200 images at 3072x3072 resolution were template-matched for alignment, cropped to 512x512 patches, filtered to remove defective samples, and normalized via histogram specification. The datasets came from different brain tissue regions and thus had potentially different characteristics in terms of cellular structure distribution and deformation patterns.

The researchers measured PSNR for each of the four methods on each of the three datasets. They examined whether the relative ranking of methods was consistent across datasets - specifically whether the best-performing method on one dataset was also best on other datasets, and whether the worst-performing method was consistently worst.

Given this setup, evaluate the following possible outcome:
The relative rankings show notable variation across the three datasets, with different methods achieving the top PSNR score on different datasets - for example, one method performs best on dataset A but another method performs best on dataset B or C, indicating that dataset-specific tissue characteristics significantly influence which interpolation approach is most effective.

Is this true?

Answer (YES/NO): NO